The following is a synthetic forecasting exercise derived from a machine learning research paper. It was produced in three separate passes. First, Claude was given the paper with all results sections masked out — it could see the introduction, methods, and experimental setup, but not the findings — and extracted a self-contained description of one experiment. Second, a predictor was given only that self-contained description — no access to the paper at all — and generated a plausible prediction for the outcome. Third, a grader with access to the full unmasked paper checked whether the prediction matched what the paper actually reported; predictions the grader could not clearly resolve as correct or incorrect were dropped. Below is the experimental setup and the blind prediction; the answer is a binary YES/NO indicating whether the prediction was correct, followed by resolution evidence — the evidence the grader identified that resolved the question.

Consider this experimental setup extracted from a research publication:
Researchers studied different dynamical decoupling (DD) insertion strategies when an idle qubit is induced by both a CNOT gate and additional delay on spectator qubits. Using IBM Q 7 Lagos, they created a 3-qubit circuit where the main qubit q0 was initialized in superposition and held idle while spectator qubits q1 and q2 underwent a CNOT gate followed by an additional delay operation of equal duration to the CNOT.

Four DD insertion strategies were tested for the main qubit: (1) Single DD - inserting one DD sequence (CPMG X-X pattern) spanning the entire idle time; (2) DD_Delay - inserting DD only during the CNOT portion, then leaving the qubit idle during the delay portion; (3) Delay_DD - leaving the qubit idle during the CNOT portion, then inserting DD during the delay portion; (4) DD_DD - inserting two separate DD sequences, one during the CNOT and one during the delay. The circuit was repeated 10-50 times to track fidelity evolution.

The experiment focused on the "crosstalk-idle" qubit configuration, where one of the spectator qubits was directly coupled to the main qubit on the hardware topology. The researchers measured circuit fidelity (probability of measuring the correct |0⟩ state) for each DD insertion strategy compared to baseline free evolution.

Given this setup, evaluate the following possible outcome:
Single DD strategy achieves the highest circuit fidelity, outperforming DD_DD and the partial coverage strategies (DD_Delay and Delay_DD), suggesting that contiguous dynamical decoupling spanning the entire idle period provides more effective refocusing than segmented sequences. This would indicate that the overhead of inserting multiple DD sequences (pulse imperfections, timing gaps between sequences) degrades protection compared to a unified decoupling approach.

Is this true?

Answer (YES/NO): NO